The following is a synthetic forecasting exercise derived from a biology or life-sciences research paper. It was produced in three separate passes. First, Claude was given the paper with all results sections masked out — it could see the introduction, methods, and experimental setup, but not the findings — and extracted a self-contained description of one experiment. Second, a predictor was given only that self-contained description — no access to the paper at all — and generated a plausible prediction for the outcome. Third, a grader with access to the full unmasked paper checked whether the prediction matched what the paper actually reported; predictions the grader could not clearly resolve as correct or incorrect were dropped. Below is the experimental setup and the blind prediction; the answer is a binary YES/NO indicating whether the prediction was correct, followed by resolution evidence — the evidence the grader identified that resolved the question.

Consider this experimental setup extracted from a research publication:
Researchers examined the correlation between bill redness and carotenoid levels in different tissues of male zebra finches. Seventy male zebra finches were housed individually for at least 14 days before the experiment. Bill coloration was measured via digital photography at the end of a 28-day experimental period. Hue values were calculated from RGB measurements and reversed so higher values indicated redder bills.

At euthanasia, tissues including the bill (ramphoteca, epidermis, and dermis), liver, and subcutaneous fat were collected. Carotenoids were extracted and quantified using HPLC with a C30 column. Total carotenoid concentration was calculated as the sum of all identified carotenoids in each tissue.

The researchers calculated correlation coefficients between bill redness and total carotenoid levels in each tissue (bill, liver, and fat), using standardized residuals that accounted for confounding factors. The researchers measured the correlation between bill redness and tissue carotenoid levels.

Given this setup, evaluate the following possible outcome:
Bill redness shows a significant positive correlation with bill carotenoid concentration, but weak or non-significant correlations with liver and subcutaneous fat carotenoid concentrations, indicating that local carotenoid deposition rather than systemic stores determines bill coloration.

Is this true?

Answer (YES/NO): NO